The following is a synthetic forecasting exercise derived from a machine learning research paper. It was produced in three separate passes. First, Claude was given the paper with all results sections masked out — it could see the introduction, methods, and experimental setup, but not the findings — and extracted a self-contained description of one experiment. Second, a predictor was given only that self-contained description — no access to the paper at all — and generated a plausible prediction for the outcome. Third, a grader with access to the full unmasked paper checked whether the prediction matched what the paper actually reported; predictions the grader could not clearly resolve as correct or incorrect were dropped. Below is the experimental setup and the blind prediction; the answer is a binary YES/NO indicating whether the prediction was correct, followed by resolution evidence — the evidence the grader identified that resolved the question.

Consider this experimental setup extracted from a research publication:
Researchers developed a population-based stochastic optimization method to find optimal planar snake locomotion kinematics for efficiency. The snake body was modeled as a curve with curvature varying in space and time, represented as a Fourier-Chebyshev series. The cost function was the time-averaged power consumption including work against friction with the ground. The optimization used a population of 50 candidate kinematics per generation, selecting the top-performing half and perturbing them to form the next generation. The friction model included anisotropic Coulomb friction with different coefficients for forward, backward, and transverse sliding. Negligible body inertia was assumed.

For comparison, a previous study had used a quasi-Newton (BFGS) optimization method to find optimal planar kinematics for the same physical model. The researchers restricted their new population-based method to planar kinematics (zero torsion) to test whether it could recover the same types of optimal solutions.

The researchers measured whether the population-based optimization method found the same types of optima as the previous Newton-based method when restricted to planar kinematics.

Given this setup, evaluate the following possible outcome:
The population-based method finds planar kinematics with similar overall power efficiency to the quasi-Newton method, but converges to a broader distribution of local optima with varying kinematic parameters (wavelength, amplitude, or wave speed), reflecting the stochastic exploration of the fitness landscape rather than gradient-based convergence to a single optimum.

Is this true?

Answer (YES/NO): NO